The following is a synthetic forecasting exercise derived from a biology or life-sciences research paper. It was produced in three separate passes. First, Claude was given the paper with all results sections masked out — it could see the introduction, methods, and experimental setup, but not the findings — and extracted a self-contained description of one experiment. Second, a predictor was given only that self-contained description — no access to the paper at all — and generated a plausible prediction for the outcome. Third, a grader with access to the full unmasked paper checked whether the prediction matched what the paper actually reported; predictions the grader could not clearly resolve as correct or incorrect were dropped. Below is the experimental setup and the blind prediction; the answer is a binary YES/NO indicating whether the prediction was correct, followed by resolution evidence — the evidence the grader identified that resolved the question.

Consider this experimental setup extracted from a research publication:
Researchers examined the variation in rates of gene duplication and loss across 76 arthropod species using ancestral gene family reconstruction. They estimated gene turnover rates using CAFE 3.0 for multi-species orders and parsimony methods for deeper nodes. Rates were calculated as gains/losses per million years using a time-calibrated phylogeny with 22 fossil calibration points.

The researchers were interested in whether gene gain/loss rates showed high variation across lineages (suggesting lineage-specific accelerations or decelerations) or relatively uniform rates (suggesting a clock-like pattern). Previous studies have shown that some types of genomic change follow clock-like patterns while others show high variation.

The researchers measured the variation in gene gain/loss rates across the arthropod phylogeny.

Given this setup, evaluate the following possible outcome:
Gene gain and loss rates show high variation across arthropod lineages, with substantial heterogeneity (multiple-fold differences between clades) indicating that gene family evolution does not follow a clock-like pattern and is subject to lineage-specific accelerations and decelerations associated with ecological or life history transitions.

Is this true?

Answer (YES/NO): NO